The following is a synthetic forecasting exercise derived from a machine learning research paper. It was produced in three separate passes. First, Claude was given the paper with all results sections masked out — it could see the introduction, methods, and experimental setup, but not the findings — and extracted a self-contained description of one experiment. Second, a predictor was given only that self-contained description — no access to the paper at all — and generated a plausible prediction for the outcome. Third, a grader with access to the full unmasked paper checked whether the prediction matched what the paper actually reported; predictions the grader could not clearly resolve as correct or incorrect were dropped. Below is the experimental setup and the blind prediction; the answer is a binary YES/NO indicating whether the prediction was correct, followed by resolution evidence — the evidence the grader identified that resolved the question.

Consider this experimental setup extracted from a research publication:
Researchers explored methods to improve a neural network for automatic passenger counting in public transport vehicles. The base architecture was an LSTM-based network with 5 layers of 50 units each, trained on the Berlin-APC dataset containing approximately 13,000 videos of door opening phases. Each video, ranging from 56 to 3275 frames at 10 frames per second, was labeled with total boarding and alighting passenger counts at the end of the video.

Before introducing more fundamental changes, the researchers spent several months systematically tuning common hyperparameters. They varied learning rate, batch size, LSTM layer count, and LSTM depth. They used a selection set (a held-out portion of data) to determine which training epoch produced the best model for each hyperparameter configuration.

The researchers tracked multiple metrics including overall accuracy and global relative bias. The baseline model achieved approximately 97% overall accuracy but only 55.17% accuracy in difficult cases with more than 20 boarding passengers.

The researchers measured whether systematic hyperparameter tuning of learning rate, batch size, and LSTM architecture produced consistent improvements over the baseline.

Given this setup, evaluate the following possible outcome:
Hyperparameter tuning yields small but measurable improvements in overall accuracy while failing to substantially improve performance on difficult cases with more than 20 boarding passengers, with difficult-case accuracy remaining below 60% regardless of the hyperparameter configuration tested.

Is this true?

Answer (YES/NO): NO